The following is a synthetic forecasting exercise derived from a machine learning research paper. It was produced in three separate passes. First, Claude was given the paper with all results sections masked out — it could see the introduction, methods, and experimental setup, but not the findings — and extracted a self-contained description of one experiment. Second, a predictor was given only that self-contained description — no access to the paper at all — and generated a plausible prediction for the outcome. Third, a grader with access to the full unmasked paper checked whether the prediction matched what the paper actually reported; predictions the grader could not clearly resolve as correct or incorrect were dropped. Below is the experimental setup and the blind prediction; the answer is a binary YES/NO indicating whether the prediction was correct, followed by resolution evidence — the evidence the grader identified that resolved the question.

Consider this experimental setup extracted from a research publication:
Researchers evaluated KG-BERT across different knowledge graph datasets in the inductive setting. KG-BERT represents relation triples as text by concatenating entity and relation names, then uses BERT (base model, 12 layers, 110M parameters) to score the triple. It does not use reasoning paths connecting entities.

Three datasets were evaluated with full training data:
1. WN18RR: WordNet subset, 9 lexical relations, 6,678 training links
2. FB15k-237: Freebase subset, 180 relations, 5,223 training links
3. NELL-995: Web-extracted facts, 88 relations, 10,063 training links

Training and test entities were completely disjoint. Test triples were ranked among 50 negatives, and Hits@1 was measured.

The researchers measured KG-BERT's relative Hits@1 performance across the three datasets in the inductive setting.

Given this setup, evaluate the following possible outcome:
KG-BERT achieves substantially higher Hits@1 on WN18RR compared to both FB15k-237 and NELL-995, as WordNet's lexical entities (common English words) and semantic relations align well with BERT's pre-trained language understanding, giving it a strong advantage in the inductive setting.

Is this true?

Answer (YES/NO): YES